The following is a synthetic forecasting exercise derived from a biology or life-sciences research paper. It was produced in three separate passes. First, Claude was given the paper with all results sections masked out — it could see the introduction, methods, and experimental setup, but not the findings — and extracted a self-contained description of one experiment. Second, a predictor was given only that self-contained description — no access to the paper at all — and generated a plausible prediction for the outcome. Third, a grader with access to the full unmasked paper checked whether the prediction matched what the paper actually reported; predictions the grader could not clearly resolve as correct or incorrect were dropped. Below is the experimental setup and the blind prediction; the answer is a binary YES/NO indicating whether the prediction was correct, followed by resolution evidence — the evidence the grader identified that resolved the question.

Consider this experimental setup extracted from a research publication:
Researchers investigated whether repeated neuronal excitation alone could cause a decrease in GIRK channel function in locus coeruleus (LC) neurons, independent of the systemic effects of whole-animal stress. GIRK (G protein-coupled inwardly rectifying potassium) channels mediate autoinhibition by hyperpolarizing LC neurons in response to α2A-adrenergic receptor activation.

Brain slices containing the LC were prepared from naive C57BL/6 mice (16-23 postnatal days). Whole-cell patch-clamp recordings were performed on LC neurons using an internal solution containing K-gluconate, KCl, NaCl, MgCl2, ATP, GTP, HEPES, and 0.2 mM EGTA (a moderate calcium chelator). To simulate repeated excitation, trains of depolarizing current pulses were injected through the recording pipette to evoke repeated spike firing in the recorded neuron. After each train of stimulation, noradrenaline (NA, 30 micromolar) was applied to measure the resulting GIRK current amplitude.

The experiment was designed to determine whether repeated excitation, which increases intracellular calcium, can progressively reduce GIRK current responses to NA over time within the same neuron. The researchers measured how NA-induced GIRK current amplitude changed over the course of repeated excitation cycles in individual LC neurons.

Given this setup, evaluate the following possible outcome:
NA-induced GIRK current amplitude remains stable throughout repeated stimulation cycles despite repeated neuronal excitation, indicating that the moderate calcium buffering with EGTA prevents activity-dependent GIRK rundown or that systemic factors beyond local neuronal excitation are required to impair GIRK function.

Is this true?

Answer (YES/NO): NO